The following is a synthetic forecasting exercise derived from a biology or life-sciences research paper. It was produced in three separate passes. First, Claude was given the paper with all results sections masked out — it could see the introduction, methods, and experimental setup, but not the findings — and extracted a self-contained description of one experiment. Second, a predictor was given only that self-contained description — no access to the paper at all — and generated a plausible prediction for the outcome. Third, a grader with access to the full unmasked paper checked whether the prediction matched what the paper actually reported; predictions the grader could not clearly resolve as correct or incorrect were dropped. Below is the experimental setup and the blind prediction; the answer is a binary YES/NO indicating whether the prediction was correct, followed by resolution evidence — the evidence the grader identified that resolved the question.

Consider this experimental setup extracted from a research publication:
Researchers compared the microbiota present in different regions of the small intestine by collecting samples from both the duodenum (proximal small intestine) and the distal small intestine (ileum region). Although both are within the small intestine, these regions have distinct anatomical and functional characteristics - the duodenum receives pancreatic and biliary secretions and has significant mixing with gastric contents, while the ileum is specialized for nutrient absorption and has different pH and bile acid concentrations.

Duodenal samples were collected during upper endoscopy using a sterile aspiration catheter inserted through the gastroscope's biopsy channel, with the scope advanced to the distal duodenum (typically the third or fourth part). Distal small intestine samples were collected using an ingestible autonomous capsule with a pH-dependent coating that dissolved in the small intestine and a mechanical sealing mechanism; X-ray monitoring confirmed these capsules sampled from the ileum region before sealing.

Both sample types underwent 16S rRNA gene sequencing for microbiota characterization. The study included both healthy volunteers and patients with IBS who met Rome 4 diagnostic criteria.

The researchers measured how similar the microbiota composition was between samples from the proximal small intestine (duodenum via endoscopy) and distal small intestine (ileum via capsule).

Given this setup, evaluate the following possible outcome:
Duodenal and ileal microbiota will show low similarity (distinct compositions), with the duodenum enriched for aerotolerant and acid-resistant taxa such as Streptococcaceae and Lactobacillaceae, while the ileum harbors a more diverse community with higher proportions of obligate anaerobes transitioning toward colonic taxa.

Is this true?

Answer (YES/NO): NO